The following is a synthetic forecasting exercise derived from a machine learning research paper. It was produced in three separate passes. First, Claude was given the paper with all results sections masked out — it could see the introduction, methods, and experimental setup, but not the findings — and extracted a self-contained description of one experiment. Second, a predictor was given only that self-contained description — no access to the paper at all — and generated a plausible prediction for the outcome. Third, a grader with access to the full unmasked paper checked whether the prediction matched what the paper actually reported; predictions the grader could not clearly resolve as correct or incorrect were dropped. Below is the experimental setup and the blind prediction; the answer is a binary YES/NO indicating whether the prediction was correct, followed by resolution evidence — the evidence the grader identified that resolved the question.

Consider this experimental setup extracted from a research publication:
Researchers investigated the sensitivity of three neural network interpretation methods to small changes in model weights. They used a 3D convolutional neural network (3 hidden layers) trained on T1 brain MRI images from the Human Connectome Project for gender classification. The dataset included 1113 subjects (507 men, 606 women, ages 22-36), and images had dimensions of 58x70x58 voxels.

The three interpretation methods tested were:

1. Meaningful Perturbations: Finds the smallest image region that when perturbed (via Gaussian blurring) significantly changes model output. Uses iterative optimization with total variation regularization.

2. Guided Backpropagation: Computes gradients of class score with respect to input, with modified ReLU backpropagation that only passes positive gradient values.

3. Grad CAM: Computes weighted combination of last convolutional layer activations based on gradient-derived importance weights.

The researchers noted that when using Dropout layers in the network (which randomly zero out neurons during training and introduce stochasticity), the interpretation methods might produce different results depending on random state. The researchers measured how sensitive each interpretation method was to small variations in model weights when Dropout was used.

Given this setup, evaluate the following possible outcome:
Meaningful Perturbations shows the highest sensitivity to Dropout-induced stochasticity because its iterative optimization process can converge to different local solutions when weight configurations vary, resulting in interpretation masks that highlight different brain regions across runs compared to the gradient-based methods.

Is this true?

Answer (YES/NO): NO